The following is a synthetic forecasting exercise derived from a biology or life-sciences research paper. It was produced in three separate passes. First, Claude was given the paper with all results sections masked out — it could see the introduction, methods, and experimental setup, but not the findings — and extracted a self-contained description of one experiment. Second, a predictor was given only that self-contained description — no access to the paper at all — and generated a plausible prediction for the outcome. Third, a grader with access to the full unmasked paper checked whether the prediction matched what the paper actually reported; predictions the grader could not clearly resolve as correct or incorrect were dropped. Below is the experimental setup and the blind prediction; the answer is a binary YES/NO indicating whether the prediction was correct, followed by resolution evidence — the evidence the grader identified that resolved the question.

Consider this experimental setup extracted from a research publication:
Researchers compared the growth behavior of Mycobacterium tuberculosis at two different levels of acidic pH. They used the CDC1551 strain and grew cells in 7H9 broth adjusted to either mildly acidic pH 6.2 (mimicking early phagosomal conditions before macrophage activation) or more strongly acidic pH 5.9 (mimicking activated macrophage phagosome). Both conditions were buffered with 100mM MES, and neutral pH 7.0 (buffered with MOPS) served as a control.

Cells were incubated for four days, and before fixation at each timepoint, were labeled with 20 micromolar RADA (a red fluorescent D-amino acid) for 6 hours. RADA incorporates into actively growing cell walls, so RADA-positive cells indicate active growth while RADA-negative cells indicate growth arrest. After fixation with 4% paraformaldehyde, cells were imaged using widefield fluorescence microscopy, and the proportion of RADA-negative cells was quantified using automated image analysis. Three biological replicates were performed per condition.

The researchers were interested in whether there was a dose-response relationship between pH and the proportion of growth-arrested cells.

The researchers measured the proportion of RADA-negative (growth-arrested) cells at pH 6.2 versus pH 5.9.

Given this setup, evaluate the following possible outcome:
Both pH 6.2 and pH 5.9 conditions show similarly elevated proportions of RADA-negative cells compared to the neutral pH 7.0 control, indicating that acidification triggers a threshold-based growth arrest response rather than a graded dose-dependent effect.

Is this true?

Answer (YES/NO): NO